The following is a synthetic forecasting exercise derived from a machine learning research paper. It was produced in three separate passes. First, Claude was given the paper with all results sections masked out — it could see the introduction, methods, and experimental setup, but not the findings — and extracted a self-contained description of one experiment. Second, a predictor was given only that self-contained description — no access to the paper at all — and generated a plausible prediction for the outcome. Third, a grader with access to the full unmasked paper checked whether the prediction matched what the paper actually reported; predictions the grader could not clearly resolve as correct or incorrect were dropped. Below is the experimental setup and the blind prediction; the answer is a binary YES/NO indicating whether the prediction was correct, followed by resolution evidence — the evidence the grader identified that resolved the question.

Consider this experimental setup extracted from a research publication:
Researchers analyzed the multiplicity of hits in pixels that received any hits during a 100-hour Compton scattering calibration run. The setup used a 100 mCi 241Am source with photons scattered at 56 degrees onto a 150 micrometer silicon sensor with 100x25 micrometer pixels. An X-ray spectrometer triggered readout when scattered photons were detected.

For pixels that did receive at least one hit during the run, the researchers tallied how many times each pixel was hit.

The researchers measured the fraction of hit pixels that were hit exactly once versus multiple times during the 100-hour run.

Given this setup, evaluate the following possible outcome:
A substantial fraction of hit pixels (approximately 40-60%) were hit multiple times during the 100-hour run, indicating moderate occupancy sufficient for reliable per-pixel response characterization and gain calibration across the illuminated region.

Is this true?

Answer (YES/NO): NO